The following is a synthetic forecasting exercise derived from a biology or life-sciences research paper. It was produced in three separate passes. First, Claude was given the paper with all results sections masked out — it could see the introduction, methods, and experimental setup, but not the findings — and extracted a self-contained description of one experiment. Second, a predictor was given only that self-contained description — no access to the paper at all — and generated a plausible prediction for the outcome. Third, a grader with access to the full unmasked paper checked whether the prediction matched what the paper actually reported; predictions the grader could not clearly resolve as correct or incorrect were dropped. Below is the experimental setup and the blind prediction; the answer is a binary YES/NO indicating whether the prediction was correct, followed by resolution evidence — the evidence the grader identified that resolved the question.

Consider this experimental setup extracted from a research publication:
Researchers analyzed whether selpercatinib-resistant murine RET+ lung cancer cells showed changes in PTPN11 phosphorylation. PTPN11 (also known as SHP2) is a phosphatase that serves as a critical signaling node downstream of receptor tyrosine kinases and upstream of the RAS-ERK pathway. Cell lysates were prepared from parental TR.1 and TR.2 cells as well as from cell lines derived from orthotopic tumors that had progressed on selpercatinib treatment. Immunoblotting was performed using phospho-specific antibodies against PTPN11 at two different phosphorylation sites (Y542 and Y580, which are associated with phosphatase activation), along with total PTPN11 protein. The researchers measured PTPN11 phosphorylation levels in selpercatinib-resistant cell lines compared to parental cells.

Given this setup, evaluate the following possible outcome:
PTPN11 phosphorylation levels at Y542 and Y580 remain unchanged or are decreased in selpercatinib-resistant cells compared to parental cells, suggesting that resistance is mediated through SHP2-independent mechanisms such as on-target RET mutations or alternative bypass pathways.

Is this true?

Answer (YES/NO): NO